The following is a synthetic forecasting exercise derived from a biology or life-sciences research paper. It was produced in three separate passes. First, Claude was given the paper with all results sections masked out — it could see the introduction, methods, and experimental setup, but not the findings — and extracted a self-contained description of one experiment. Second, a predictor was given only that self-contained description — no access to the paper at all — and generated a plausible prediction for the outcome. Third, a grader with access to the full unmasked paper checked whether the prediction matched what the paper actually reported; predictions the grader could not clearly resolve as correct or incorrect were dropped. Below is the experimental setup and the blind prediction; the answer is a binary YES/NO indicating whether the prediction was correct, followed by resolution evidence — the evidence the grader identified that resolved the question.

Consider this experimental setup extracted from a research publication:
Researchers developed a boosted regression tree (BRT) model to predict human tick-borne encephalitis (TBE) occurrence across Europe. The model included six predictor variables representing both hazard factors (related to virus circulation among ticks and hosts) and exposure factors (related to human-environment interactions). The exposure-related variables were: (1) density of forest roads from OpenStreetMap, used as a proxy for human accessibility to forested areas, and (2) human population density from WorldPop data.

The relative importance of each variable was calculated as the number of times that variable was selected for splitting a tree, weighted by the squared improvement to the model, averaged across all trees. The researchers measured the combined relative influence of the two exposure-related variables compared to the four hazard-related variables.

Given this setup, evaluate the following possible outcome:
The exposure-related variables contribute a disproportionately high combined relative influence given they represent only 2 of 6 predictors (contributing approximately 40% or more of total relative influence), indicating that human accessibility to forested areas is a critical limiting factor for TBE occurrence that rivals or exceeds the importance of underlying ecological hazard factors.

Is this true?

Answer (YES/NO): NO